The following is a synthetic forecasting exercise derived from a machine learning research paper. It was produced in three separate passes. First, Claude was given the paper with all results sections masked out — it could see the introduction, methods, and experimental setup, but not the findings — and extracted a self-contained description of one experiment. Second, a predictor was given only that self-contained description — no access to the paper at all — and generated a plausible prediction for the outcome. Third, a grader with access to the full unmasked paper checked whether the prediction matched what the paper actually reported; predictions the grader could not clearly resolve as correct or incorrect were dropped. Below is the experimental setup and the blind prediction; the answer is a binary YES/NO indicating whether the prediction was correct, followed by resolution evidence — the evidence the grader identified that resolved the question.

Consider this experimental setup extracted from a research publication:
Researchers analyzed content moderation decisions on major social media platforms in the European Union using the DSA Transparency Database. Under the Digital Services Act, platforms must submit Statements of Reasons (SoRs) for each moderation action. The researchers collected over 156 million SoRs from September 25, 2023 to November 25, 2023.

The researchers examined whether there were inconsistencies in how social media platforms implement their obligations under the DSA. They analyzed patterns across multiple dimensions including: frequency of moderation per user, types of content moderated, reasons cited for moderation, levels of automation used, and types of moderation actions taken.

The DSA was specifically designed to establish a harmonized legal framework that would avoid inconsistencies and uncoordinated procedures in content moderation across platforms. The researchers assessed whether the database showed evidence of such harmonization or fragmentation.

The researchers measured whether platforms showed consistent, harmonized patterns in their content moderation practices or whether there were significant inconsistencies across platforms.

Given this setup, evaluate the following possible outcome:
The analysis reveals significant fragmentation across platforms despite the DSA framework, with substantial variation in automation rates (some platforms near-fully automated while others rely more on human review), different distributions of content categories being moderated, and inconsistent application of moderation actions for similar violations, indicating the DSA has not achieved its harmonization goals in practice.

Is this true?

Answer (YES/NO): YES